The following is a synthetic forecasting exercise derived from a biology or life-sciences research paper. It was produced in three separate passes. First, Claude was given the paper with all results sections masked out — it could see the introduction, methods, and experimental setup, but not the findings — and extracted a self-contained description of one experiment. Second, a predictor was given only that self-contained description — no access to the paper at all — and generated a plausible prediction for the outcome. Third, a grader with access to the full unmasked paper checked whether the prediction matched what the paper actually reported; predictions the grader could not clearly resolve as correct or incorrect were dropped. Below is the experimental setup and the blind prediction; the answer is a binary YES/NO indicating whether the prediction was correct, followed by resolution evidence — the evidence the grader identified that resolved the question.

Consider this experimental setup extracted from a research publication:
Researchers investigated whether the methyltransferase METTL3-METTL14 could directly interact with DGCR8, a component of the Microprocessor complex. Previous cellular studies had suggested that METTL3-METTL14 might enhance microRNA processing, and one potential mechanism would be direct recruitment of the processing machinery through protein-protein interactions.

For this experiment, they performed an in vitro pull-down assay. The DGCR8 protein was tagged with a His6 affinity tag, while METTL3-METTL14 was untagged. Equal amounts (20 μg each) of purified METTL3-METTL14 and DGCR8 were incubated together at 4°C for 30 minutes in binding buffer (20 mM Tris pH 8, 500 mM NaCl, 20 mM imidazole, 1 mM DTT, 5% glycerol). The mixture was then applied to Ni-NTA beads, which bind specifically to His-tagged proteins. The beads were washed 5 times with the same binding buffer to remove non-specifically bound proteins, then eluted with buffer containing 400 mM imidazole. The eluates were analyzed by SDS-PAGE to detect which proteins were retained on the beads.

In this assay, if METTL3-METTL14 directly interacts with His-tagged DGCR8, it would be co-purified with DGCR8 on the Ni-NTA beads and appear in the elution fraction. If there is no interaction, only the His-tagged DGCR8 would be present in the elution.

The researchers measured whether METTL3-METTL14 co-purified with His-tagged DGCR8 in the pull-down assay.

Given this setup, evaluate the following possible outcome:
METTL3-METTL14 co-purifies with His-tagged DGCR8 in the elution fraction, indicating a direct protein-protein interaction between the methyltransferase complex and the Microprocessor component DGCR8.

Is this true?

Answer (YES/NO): NO